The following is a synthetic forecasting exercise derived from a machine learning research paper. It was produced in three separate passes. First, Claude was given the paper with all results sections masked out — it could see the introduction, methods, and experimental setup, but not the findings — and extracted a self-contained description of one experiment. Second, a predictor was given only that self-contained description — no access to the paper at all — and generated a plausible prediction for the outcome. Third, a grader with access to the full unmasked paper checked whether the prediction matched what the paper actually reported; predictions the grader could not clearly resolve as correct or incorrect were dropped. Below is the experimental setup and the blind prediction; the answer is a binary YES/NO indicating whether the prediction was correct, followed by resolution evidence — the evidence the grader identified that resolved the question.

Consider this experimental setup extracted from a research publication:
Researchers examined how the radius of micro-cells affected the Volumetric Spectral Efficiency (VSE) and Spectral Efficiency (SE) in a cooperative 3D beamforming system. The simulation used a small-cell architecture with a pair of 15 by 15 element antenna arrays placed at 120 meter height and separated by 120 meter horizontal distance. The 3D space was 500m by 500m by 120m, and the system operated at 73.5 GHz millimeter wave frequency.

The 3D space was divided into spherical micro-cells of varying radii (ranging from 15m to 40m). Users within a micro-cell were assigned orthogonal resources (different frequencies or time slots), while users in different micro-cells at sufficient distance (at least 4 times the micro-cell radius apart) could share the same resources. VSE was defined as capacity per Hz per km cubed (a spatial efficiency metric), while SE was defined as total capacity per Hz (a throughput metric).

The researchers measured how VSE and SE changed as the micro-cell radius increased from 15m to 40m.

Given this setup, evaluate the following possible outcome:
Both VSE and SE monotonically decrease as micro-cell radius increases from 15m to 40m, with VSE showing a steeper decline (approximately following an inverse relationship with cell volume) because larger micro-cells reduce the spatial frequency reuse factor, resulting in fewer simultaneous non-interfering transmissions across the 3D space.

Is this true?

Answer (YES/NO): NO